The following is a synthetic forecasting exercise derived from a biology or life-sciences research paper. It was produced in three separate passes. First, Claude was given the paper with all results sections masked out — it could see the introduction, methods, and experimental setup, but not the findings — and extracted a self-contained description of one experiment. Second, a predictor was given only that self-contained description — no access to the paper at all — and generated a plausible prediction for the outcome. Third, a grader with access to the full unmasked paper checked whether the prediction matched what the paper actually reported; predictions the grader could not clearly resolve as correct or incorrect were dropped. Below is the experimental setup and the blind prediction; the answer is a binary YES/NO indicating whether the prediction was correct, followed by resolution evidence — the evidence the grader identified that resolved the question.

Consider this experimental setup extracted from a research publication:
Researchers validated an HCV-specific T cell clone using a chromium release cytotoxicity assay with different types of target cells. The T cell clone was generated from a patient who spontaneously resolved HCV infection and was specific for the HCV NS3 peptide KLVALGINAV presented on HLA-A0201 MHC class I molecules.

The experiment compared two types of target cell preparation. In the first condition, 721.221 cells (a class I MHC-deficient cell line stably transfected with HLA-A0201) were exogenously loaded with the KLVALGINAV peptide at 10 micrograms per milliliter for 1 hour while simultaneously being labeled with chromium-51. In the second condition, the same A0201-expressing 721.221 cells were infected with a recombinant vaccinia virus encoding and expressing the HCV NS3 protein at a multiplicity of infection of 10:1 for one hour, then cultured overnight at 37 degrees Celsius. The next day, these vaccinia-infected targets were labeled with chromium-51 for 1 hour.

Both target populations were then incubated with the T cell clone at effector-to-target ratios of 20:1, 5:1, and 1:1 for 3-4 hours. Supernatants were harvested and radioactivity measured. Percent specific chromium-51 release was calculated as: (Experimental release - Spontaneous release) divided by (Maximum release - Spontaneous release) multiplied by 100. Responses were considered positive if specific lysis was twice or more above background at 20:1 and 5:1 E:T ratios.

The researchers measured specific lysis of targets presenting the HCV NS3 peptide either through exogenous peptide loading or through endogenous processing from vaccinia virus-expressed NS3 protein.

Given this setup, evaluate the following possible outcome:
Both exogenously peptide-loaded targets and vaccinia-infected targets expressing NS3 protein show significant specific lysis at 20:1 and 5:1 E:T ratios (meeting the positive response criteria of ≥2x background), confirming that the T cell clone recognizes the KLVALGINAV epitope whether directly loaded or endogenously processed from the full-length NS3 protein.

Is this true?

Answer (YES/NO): YES